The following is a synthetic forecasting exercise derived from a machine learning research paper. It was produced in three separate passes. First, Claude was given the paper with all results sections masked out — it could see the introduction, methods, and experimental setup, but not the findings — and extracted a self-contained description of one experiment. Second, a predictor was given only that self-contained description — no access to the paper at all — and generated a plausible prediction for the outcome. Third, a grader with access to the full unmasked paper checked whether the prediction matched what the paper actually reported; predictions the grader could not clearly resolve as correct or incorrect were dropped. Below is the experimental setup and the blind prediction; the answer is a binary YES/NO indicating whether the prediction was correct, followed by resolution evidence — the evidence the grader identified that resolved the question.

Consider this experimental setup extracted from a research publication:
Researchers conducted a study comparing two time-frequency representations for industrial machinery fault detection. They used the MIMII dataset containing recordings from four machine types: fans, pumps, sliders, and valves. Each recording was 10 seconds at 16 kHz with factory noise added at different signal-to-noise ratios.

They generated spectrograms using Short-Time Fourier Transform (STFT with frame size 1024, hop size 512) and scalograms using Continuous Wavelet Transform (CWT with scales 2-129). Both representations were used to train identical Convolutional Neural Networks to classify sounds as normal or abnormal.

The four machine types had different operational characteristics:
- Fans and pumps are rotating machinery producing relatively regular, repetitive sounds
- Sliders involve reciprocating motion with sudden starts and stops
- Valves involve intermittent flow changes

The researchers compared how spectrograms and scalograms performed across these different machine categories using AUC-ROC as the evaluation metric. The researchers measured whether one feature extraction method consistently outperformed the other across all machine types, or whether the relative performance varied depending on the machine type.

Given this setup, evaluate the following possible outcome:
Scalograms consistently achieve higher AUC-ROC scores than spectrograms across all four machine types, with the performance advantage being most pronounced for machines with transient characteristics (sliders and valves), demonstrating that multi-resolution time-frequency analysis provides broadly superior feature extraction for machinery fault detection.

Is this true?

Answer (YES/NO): NO